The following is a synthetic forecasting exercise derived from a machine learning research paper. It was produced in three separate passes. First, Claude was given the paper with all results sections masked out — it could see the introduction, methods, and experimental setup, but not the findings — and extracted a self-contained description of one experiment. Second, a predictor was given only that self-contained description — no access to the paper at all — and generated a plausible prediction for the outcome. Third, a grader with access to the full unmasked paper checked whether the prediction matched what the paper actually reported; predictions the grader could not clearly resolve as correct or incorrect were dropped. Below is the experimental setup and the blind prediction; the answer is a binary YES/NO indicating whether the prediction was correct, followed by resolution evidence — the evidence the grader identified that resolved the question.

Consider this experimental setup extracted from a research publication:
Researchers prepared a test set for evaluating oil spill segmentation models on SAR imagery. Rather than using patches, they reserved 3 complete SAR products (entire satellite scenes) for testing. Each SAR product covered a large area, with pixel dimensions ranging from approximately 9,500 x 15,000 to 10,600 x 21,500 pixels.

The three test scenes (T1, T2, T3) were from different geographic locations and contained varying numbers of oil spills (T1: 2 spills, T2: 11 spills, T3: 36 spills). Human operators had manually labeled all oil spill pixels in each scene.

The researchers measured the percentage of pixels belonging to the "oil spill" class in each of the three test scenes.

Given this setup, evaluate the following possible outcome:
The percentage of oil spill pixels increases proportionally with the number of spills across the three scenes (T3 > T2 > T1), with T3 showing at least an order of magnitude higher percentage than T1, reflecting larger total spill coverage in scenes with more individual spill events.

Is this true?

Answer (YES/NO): NO